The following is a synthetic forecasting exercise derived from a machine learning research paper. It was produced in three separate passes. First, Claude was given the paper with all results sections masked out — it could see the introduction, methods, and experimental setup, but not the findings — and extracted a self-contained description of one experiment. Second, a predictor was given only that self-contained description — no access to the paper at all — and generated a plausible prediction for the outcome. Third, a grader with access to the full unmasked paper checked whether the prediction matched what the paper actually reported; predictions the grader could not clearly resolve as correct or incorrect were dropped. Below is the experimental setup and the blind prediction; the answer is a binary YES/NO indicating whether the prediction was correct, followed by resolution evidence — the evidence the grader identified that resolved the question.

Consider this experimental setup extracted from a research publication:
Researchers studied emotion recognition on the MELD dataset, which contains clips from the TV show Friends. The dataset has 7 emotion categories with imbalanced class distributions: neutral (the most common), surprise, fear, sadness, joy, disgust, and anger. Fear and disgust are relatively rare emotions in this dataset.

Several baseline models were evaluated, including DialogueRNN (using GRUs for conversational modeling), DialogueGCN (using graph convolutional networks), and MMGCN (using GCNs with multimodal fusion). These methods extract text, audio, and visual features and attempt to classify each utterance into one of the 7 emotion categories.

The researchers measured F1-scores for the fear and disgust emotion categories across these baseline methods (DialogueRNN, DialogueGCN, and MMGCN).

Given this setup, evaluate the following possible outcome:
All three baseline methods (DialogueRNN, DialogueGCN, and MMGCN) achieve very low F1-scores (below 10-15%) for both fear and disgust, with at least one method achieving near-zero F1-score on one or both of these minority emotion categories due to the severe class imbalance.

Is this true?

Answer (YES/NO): YES